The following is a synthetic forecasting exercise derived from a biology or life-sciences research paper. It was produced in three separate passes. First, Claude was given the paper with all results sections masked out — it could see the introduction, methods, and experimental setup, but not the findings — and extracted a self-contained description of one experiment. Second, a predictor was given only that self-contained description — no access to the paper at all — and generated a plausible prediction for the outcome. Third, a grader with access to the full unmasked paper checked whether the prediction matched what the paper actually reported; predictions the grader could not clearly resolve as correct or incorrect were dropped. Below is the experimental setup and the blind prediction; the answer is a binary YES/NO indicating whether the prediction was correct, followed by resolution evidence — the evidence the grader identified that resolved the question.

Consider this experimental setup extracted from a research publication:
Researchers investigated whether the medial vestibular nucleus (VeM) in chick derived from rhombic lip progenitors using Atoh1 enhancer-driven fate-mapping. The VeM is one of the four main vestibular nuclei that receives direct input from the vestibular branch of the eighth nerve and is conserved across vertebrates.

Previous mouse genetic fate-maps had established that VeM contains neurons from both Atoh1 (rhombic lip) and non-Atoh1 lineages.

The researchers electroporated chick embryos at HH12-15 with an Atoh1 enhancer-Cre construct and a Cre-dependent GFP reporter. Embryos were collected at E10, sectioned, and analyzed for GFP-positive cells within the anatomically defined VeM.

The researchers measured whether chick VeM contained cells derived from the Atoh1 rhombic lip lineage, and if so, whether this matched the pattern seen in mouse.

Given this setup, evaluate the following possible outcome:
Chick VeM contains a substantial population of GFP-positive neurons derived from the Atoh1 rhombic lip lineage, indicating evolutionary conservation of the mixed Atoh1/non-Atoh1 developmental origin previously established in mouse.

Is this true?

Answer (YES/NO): NO